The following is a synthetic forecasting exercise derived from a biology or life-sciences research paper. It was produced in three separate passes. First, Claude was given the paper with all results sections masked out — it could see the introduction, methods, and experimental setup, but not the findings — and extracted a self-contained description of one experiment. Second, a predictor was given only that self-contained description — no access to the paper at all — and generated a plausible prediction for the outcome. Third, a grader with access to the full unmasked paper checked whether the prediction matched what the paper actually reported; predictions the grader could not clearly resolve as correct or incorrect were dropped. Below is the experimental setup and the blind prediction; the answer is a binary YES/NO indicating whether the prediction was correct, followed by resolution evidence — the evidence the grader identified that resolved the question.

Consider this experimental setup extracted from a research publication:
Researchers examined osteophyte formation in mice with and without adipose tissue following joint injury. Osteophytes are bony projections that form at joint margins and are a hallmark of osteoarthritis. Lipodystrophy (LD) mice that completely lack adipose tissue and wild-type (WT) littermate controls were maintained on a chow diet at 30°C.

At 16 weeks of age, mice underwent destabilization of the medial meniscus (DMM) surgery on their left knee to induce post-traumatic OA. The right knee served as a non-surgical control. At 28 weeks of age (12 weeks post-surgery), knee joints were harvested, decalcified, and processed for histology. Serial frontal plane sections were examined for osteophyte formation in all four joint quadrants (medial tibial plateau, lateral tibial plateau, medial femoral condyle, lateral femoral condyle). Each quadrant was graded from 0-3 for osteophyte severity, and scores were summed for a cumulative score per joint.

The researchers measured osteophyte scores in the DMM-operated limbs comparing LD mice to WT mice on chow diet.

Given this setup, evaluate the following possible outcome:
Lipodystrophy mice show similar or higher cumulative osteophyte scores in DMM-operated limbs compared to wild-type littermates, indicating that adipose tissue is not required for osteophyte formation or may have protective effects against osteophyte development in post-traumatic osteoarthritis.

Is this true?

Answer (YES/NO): YES